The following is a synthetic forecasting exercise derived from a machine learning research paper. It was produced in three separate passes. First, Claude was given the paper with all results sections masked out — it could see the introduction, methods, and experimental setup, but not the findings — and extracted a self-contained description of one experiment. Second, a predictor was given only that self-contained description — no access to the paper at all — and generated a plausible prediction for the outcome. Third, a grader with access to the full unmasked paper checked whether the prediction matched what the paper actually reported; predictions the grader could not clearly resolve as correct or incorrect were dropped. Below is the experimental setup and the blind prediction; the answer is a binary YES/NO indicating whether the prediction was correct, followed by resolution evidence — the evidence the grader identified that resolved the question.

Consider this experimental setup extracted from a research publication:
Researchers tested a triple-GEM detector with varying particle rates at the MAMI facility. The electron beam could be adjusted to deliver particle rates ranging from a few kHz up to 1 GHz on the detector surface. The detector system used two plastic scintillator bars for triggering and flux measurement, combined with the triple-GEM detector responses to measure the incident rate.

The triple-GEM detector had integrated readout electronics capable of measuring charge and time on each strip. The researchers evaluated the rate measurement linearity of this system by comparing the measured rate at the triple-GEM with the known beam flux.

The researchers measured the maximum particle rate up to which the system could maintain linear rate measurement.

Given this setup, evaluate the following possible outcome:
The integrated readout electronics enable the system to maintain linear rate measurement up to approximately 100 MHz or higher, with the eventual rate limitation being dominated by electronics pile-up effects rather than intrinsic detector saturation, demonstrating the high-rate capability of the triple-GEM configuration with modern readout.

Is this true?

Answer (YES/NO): NO